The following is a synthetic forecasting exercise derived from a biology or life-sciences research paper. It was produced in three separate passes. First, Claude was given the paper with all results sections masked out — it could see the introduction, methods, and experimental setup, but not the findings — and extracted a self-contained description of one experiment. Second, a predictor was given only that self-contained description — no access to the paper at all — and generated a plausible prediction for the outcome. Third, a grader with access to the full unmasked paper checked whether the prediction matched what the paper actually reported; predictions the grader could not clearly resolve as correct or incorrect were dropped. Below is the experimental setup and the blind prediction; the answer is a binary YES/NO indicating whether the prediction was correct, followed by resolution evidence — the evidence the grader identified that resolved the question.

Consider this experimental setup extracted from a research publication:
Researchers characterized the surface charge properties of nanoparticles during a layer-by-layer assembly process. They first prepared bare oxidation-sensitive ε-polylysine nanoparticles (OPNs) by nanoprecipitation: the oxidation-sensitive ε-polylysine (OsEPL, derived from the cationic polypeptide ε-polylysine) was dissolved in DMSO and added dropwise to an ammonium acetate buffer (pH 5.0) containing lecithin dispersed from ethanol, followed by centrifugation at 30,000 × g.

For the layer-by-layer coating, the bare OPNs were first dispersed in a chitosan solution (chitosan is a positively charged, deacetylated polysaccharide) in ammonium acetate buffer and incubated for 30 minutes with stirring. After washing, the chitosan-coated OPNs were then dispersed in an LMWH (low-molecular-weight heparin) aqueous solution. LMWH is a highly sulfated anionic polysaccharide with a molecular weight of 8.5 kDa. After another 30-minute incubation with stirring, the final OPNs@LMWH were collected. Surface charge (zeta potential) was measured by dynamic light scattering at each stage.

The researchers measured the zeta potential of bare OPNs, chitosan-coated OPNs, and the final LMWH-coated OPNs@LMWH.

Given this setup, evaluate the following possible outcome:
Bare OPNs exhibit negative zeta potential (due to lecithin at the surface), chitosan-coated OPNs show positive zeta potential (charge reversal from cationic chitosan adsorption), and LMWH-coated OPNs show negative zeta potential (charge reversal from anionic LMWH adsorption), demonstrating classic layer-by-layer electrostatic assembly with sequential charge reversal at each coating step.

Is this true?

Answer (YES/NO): YES